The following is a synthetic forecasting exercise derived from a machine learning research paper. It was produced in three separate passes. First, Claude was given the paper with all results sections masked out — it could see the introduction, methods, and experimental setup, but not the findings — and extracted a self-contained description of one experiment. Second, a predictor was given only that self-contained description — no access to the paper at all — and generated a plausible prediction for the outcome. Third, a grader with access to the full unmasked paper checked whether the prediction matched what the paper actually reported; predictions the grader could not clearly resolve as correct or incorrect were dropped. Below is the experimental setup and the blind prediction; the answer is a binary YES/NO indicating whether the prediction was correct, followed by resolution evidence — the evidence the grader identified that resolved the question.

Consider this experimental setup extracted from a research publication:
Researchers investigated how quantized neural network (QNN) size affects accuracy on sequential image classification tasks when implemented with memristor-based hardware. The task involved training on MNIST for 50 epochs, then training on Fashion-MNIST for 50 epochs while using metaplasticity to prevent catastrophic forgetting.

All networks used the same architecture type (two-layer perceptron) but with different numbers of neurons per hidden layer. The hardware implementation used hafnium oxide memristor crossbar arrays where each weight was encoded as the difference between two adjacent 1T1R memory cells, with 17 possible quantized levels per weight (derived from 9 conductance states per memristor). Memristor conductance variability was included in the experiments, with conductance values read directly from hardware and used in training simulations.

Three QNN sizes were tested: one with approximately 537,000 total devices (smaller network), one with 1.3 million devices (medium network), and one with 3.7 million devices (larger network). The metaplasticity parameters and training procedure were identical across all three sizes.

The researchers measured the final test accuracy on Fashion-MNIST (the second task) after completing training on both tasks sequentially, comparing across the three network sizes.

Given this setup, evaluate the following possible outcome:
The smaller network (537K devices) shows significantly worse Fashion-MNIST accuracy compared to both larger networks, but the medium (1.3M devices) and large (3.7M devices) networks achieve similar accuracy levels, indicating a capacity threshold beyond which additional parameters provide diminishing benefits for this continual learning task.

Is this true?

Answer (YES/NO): NO